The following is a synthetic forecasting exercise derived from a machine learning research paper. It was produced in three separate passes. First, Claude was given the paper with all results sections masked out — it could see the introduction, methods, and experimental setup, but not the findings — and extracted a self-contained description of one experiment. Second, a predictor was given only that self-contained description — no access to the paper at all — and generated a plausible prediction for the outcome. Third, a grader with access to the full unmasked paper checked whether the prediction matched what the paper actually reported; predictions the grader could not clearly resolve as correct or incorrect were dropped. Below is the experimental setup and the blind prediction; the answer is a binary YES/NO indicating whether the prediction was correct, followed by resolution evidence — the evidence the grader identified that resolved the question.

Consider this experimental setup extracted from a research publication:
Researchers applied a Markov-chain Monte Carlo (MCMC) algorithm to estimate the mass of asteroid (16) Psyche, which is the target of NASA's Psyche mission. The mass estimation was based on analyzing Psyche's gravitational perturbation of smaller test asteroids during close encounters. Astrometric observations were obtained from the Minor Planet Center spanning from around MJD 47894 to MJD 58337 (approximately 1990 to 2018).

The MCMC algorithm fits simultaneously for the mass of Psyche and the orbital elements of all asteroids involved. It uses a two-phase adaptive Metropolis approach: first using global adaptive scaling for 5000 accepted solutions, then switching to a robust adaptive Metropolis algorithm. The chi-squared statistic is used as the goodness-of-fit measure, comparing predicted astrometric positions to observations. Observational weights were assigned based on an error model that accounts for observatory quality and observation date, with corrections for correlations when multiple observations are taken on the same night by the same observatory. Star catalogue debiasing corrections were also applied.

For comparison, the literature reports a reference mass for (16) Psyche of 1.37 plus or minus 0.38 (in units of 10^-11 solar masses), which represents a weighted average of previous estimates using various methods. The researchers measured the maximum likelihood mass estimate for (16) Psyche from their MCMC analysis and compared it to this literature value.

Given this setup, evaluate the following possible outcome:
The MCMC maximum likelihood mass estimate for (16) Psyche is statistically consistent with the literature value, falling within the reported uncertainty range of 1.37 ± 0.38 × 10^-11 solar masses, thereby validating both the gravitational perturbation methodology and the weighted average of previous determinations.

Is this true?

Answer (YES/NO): NO